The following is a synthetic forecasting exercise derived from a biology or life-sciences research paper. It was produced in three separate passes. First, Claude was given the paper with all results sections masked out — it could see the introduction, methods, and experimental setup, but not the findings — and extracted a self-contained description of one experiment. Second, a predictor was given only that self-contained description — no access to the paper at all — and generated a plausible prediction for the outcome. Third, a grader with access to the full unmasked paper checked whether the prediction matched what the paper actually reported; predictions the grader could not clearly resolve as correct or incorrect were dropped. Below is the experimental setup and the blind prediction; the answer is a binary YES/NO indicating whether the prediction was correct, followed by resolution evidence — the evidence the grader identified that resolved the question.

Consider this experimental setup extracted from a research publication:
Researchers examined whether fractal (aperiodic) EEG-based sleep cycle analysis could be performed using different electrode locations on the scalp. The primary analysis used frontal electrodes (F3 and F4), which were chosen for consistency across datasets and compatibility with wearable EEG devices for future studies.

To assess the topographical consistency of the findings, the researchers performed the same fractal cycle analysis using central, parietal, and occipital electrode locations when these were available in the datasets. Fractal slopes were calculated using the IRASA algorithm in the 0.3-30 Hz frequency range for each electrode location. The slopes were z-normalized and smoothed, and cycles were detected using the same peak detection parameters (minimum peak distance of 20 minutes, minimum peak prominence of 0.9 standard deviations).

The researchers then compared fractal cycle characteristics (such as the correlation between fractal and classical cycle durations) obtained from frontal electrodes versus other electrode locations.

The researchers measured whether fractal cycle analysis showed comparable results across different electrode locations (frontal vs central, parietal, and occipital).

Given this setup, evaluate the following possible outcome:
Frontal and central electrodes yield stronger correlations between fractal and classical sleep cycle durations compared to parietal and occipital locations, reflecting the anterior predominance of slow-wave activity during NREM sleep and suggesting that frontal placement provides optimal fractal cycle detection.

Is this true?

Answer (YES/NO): NO